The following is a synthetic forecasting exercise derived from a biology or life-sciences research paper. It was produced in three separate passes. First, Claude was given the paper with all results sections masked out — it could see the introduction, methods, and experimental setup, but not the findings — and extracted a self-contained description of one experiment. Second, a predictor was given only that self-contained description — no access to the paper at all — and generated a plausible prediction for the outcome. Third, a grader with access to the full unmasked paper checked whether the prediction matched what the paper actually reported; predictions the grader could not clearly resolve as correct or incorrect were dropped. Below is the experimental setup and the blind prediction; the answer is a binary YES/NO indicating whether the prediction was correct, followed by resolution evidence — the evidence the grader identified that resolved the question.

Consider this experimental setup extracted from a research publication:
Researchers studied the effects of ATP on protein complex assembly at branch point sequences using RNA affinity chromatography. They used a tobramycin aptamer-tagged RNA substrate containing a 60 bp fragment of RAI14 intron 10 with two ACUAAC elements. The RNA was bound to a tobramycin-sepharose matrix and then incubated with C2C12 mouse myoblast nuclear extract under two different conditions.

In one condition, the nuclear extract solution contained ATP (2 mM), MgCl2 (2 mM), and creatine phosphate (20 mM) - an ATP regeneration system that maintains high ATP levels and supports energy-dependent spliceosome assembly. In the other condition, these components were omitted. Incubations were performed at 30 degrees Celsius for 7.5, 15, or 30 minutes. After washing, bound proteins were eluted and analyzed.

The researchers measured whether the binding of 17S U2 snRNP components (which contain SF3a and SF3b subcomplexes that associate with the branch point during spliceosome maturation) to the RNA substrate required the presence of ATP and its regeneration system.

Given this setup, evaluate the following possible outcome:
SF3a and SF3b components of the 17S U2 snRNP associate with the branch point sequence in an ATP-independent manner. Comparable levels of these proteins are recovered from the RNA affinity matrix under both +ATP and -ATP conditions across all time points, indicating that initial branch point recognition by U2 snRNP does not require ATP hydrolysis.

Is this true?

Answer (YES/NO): NO